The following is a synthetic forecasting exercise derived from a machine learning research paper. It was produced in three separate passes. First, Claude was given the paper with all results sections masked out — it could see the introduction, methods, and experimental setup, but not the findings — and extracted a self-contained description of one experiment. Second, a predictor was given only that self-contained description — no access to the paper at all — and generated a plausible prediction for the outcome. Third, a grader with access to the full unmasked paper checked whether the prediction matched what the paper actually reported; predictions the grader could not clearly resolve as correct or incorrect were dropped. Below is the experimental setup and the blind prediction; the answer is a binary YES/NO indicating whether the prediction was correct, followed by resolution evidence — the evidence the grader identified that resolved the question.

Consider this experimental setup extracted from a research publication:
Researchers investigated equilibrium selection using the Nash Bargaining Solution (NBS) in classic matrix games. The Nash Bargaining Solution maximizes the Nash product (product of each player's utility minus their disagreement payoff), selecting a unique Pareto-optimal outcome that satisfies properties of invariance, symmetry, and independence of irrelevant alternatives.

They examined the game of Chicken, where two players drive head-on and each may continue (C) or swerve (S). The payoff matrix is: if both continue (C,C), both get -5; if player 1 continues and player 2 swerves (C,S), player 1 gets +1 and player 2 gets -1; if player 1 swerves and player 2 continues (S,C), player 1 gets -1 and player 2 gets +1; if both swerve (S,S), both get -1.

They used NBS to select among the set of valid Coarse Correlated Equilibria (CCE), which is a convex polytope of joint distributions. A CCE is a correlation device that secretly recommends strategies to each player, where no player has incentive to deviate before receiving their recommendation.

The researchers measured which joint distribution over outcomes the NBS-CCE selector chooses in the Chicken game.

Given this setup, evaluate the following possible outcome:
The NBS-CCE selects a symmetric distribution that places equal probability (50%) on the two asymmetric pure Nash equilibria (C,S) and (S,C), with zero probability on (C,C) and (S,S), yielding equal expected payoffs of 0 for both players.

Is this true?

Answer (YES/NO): YES